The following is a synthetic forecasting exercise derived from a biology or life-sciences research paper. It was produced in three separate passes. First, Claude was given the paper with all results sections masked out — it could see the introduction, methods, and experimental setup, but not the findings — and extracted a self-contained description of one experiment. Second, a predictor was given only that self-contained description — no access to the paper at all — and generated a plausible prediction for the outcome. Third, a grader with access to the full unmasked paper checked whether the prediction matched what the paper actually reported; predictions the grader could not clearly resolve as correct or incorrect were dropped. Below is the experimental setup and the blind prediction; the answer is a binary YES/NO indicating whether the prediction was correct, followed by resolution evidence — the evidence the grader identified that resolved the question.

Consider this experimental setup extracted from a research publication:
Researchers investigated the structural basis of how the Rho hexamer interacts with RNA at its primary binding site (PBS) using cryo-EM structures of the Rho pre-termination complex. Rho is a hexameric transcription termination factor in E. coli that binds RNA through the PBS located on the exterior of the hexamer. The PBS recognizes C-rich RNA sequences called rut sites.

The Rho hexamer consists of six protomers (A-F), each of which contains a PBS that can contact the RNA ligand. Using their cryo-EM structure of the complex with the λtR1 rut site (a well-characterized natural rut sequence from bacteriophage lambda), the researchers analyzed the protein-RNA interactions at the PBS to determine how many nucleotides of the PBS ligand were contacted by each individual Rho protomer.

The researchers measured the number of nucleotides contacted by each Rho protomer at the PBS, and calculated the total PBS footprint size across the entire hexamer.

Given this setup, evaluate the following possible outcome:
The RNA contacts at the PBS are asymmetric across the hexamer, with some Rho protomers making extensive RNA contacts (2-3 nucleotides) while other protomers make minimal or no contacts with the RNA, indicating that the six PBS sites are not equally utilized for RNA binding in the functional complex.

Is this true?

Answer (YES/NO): NO